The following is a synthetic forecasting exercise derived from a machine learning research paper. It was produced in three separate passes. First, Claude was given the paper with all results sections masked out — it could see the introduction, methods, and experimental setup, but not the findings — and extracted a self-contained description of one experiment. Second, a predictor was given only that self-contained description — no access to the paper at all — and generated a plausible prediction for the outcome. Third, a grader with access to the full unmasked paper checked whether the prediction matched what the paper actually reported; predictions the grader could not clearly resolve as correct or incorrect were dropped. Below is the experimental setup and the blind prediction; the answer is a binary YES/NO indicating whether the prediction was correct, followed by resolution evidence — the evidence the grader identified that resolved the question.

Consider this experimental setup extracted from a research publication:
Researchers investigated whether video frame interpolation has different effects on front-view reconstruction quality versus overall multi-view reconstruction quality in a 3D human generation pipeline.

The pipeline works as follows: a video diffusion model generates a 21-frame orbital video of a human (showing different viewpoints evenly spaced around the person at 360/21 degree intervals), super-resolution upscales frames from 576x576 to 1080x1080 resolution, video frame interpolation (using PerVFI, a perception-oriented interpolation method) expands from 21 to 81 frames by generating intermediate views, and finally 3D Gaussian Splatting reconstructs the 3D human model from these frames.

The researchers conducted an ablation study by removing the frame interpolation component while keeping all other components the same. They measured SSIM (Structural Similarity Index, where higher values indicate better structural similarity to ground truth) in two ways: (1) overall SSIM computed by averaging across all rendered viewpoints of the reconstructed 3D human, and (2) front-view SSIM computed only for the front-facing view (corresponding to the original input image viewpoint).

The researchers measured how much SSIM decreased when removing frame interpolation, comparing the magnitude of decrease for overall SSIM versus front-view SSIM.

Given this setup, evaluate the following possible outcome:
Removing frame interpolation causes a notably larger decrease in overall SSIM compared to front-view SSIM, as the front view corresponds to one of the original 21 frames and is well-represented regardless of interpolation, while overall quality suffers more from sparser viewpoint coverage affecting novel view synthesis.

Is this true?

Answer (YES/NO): NO